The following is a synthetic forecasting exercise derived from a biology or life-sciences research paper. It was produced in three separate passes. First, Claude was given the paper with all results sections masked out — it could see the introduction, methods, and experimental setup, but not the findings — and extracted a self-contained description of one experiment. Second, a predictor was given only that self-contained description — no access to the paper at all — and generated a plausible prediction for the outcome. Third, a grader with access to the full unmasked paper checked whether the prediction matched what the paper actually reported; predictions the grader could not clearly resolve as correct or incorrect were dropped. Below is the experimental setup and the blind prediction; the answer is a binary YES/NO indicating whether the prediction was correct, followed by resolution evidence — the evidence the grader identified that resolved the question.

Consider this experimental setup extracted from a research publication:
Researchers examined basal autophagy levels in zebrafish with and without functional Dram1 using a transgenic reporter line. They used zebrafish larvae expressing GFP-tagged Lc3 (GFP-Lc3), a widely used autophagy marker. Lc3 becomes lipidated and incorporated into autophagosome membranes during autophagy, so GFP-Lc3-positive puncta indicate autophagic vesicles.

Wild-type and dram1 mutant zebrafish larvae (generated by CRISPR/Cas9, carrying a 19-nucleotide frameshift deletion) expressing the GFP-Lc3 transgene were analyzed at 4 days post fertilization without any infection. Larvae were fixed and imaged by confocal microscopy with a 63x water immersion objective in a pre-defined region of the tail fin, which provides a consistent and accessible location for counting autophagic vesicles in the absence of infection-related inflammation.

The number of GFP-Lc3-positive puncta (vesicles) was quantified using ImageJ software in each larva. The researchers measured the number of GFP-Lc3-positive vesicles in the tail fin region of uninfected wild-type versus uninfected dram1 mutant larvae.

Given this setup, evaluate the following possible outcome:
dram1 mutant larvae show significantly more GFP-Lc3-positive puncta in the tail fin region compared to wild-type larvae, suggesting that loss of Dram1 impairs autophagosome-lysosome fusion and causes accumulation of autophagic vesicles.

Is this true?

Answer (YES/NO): NO